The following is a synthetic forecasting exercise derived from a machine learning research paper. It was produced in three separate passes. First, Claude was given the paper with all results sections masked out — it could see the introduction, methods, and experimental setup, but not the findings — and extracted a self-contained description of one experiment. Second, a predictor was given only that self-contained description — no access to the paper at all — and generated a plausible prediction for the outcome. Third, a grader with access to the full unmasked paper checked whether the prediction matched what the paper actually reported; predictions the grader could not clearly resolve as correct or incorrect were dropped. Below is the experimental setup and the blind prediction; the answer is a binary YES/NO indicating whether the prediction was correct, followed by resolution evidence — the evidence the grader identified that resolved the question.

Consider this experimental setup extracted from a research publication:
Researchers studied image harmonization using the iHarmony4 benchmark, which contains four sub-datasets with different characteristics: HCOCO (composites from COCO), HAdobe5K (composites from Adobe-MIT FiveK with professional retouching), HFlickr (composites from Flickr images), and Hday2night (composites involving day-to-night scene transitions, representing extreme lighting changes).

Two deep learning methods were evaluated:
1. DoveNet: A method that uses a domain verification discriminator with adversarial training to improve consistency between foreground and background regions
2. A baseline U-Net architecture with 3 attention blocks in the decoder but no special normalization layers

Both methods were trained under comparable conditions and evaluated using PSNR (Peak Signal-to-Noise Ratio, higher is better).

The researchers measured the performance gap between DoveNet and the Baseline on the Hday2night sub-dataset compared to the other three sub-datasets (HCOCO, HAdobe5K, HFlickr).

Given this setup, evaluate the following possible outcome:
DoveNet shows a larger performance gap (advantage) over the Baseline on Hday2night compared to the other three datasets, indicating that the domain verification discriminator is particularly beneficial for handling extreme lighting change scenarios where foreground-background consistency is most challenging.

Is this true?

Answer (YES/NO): NO